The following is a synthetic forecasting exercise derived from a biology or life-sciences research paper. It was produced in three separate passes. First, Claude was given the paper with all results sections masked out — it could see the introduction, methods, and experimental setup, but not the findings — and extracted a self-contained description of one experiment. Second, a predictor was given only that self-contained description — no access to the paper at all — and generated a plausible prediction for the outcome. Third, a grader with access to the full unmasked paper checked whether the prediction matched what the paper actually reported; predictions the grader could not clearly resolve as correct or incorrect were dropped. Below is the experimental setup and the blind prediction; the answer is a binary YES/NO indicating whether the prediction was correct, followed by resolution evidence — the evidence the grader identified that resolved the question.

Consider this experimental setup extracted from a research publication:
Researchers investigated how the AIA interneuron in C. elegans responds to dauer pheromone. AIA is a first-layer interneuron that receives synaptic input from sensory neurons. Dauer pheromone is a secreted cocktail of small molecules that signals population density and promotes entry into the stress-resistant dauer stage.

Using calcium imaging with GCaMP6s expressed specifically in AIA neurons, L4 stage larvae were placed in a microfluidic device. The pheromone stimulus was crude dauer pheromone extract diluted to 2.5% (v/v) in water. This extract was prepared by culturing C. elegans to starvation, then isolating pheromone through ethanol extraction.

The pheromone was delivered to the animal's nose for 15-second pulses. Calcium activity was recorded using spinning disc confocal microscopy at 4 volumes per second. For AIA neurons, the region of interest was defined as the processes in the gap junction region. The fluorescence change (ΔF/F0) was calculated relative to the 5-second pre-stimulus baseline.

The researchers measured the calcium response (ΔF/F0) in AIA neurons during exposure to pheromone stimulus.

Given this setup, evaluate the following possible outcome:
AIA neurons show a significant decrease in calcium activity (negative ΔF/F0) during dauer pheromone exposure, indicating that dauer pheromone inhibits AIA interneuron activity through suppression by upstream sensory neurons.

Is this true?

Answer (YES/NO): NO